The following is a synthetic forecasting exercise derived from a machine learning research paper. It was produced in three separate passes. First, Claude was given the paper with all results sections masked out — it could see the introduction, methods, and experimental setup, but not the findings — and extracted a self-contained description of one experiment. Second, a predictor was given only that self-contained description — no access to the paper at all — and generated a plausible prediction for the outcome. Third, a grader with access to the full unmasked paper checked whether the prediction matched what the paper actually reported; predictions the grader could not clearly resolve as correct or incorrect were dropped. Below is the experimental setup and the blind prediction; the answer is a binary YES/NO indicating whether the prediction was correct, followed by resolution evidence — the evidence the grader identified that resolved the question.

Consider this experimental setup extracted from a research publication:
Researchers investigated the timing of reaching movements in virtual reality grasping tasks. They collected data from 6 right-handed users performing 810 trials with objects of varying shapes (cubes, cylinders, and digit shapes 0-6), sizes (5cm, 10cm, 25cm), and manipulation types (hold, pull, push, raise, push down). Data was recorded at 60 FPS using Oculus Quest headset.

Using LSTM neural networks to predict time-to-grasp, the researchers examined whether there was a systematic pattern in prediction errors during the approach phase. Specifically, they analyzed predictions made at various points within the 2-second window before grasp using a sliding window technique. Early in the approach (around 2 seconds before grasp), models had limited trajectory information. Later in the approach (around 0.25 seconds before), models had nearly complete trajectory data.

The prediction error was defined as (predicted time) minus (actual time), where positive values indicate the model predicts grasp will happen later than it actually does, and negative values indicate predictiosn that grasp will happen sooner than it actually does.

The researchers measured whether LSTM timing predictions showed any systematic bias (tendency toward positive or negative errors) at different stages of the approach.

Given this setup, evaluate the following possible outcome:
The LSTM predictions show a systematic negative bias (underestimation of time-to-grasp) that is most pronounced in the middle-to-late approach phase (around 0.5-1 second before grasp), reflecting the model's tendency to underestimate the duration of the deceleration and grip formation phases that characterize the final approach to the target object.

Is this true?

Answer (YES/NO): NO